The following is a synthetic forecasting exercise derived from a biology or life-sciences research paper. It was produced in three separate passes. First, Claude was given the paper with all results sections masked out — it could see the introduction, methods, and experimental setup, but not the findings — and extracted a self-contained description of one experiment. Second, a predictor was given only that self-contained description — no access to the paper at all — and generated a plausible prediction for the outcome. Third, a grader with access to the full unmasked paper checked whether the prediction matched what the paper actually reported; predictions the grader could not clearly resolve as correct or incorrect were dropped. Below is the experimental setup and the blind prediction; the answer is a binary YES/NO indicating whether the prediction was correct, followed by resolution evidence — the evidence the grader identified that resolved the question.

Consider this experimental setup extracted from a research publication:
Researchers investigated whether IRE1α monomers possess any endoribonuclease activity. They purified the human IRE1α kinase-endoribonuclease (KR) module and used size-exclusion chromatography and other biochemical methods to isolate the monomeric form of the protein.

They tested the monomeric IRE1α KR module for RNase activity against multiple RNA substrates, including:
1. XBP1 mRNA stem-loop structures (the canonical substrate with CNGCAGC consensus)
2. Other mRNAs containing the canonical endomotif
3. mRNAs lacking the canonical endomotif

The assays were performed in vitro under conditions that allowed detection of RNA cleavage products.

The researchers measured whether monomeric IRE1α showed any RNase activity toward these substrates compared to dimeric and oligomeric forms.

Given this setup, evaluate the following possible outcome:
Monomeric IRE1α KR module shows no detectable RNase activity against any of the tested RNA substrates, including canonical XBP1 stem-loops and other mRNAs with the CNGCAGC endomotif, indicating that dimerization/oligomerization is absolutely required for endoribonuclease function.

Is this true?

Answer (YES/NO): YES